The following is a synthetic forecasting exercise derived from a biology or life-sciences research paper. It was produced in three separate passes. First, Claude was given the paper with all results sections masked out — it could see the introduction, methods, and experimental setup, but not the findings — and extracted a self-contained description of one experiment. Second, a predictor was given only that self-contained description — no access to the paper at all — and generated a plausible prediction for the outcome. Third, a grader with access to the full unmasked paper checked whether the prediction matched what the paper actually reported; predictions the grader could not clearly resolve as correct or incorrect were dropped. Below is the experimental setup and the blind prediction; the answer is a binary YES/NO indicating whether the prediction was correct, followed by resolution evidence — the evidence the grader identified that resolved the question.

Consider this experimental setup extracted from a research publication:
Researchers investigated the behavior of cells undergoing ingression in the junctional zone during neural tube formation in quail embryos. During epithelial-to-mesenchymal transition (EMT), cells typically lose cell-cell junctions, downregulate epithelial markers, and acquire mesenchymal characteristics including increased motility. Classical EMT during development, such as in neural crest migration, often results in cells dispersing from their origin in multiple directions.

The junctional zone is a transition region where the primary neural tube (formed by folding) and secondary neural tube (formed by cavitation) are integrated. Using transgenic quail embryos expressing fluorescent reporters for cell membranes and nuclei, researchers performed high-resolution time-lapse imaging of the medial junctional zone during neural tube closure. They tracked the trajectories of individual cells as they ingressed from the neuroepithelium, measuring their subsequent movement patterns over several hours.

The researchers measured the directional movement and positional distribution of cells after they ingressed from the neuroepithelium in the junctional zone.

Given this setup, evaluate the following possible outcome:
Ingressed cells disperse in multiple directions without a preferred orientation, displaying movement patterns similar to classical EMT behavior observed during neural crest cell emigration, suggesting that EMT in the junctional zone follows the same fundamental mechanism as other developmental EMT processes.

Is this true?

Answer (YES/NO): NO